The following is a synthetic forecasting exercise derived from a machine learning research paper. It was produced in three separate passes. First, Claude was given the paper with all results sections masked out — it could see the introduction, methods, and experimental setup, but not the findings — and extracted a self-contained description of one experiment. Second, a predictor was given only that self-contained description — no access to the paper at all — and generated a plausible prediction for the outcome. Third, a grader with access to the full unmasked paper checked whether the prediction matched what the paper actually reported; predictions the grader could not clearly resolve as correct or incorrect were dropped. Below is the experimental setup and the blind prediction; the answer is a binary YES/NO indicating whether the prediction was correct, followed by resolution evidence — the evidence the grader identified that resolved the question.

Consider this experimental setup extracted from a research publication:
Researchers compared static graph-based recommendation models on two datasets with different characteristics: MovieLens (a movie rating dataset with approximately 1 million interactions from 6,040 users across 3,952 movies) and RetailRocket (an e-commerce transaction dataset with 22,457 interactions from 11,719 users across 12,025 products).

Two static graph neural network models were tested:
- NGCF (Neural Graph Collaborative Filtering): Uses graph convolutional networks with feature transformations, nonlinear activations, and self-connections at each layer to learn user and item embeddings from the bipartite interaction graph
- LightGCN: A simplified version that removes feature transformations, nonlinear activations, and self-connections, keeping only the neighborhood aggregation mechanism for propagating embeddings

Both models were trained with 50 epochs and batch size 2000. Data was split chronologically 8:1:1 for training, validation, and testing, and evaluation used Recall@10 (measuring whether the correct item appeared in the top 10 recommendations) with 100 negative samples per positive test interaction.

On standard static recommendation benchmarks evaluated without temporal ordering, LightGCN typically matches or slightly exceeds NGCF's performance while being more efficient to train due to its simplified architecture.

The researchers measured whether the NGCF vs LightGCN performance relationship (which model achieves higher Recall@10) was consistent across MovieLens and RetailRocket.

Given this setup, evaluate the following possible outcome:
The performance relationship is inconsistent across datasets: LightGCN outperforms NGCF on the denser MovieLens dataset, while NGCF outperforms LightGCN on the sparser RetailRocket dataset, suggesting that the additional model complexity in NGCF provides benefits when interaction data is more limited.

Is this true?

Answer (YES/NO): YES